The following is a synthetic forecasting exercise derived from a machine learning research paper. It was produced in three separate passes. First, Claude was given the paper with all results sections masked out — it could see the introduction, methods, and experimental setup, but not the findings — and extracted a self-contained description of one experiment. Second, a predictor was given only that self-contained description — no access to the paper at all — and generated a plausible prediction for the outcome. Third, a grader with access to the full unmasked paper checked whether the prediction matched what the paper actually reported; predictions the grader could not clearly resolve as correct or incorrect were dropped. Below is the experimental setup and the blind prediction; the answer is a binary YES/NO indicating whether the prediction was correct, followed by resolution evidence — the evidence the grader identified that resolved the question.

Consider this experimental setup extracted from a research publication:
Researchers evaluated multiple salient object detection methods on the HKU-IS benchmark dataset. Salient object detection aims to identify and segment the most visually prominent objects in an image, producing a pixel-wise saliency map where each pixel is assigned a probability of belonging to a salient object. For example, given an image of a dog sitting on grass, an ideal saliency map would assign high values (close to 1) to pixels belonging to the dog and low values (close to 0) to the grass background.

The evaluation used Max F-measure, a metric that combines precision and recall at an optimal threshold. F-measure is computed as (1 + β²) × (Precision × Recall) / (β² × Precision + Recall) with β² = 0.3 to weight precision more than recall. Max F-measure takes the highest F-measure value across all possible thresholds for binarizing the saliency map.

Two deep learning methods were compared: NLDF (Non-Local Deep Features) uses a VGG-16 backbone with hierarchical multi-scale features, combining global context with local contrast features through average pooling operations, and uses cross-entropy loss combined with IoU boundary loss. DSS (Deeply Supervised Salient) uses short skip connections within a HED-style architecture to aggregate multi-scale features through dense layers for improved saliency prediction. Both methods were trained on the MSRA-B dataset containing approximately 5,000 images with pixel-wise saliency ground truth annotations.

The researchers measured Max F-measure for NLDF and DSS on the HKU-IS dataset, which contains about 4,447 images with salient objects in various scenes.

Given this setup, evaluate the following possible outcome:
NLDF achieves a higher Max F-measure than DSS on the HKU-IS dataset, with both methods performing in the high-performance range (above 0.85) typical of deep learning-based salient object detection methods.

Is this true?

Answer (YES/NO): YES